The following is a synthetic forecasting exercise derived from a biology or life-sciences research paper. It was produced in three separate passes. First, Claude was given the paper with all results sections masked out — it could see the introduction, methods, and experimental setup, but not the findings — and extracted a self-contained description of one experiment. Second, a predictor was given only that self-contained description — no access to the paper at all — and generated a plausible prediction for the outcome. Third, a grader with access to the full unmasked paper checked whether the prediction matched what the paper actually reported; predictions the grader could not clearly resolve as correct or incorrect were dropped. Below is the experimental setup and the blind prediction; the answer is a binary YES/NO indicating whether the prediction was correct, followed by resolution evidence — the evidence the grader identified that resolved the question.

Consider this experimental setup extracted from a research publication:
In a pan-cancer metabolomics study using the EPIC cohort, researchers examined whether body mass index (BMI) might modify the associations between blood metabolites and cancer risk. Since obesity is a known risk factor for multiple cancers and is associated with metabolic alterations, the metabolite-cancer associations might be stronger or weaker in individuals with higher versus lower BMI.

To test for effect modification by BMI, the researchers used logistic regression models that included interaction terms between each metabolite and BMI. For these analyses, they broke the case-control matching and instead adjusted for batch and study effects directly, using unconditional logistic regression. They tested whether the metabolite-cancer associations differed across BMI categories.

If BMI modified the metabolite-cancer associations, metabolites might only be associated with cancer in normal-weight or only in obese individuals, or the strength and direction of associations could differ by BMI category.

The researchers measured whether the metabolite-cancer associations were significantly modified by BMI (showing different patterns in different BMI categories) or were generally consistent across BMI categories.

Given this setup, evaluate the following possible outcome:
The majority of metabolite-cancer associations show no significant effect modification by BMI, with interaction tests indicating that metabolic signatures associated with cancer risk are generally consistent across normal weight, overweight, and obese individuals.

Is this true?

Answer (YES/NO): YES